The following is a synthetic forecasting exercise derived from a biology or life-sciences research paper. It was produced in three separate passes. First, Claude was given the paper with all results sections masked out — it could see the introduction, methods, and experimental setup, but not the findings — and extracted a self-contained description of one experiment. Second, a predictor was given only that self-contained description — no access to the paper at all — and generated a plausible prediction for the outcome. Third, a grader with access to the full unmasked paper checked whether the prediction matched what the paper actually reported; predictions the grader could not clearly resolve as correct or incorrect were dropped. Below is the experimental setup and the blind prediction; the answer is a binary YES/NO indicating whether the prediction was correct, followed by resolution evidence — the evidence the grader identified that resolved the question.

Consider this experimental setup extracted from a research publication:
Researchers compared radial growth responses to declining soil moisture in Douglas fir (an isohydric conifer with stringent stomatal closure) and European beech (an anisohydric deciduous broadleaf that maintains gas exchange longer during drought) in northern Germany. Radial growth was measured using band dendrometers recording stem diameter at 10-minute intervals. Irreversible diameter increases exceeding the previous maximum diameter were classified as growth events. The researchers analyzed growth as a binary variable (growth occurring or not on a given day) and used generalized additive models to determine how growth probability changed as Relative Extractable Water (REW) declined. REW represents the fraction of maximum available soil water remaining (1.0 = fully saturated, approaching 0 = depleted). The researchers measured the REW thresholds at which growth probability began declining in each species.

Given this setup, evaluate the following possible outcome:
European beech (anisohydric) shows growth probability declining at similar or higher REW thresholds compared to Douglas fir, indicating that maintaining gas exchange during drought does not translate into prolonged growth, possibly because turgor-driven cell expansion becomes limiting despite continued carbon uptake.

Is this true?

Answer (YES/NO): NO